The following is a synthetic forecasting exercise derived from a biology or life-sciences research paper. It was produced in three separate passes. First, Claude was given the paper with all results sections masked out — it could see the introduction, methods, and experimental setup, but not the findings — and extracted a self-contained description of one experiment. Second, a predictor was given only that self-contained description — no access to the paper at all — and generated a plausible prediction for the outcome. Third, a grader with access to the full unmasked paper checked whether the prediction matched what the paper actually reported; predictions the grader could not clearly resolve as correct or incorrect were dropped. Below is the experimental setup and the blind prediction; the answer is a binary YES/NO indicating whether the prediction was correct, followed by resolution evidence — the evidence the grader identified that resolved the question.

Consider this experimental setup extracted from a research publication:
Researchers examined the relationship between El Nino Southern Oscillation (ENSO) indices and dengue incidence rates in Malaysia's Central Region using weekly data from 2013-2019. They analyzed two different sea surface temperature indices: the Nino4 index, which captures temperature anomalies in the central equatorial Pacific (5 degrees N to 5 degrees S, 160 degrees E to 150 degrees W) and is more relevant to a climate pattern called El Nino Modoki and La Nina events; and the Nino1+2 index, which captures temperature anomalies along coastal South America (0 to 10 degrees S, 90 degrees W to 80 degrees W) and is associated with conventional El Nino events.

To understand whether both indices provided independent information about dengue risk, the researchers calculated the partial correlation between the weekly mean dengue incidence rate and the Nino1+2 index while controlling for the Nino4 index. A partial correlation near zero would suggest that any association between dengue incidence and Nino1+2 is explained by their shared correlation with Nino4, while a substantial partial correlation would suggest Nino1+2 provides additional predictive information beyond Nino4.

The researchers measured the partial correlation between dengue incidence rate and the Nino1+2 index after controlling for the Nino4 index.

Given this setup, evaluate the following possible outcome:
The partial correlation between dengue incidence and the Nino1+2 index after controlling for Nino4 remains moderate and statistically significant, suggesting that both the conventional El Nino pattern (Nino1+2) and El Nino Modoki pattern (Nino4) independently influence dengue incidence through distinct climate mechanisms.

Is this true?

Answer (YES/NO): NO